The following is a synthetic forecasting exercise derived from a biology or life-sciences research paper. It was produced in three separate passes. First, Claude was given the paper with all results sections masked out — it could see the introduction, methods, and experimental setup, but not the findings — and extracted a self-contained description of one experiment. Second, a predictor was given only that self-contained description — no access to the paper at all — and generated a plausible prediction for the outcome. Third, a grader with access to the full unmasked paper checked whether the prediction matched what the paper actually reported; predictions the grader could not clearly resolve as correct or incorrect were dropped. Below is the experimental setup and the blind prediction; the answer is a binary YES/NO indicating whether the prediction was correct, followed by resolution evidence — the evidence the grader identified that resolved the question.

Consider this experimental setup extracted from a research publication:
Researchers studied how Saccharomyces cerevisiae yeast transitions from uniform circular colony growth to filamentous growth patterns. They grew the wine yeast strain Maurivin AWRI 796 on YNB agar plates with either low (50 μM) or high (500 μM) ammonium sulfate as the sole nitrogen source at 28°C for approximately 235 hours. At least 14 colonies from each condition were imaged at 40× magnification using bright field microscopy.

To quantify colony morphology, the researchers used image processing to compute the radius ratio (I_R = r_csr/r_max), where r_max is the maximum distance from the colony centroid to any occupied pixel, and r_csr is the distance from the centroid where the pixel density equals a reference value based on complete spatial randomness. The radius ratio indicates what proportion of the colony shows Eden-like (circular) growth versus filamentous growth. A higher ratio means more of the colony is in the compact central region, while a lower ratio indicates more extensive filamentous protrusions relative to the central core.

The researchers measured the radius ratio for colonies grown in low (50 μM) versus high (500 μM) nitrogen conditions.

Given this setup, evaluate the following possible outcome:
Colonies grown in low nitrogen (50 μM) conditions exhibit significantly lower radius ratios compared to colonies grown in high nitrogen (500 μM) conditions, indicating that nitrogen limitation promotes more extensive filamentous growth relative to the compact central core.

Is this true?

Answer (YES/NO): NO